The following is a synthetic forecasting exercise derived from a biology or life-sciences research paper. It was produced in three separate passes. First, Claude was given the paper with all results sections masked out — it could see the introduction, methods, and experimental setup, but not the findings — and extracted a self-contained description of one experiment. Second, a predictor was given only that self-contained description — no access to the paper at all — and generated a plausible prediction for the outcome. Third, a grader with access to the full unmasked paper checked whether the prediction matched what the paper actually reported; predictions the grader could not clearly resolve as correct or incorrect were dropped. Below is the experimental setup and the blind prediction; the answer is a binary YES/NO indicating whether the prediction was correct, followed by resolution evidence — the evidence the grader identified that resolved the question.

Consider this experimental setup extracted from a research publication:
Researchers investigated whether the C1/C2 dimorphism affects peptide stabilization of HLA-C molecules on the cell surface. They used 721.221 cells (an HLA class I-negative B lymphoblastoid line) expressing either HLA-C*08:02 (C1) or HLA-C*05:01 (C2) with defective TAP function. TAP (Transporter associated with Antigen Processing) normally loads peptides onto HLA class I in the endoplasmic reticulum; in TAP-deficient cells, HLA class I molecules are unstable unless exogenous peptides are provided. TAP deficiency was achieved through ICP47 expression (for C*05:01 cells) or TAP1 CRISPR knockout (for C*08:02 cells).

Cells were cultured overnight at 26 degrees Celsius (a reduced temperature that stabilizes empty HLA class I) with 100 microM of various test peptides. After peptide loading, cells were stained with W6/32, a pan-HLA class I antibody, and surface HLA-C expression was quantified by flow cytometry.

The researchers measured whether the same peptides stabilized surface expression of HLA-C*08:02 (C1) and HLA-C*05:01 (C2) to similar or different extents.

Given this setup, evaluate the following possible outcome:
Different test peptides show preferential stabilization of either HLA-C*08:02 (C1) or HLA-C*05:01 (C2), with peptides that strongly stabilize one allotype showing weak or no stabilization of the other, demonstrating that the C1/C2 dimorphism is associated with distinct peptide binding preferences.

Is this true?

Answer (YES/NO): YES